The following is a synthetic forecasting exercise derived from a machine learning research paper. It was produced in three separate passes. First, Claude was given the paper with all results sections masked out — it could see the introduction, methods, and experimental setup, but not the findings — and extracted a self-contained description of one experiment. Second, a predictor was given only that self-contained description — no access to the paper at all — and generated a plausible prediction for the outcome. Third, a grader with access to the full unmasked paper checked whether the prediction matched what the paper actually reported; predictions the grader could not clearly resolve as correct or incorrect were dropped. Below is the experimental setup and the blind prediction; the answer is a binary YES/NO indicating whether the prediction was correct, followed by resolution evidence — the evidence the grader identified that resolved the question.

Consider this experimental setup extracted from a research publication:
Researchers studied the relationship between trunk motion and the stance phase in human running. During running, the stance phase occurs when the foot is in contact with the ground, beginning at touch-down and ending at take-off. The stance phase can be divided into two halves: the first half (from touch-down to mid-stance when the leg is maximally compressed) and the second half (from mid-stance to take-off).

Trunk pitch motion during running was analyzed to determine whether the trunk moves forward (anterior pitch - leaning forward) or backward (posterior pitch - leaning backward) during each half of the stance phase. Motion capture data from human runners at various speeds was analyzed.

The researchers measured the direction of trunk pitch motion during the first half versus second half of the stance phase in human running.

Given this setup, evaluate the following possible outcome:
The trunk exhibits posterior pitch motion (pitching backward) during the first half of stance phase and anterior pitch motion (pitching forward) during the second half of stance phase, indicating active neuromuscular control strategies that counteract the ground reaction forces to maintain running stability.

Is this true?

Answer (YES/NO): NO